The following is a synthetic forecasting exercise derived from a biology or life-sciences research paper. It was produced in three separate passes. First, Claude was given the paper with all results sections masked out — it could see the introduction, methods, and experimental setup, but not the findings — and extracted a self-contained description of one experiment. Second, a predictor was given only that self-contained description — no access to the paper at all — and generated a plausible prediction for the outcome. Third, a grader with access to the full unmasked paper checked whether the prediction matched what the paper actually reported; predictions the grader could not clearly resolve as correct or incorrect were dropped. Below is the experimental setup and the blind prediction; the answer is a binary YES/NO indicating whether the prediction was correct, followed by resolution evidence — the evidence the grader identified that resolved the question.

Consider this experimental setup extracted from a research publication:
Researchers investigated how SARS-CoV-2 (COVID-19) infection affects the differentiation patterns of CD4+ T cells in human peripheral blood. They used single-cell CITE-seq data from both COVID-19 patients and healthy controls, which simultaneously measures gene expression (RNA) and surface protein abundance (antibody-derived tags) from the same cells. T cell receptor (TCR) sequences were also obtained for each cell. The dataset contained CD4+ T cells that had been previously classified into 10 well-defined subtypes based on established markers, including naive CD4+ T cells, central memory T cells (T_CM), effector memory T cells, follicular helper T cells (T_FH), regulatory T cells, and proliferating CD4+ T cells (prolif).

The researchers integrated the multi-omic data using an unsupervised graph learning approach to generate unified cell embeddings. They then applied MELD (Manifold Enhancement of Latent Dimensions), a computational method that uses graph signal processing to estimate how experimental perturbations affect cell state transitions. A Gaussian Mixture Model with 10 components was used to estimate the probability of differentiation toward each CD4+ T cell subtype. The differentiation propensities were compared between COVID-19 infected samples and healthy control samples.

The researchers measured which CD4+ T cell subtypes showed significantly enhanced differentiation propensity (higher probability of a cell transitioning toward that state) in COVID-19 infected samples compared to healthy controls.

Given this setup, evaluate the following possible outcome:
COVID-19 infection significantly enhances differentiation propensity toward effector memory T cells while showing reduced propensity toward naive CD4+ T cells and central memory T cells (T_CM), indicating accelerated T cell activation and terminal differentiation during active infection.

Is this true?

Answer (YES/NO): NO